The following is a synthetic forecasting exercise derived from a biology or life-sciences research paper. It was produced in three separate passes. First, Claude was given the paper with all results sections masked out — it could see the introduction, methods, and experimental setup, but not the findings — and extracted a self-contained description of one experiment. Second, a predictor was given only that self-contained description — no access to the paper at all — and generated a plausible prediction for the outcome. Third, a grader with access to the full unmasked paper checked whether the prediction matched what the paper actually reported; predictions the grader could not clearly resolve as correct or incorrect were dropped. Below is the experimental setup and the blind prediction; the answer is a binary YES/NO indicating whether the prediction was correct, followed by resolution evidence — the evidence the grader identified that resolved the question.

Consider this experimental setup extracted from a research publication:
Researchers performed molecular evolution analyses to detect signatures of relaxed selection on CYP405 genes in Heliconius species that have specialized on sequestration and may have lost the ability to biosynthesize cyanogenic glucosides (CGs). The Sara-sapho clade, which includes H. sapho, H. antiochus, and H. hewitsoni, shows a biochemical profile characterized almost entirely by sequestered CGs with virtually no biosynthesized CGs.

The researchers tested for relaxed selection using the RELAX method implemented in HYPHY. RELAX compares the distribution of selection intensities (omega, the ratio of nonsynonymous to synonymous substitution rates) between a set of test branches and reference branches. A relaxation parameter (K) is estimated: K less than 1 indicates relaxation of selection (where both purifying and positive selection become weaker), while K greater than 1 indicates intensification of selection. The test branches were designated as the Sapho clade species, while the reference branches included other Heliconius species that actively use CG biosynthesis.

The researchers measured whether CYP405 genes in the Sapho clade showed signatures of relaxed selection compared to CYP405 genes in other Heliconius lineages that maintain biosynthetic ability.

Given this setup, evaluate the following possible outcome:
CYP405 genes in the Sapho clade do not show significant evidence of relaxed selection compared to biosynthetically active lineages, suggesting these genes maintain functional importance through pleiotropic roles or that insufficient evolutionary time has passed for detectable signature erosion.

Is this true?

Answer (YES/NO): YES